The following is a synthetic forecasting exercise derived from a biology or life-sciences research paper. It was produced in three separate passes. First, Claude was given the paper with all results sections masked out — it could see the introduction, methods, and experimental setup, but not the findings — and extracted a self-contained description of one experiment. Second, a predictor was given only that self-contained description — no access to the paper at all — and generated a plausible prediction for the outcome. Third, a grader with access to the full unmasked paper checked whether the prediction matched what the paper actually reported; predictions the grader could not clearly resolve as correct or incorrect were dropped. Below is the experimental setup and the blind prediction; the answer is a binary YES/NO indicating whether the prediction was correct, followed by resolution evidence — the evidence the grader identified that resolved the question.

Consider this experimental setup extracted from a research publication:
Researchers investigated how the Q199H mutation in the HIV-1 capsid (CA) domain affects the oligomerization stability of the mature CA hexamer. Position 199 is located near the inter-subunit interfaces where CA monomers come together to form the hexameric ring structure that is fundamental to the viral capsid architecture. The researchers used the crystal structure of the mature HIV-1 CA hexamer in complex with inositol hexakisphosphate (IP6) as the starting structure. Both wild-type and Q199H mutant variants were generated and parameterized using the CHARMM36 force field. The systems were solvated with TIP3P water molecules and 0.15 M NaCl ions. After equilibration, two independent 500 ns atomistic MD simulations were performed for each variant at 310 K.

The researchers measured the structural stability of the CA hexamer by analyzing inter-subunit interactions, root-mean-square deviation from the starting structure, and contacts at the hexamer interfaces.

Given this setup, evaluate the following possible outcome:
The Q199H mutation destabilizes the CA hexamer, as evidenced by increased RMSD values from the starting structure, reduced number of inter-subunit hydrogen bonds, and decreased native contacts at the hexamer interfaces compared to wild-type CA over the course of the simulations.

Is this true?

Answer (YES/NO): NO